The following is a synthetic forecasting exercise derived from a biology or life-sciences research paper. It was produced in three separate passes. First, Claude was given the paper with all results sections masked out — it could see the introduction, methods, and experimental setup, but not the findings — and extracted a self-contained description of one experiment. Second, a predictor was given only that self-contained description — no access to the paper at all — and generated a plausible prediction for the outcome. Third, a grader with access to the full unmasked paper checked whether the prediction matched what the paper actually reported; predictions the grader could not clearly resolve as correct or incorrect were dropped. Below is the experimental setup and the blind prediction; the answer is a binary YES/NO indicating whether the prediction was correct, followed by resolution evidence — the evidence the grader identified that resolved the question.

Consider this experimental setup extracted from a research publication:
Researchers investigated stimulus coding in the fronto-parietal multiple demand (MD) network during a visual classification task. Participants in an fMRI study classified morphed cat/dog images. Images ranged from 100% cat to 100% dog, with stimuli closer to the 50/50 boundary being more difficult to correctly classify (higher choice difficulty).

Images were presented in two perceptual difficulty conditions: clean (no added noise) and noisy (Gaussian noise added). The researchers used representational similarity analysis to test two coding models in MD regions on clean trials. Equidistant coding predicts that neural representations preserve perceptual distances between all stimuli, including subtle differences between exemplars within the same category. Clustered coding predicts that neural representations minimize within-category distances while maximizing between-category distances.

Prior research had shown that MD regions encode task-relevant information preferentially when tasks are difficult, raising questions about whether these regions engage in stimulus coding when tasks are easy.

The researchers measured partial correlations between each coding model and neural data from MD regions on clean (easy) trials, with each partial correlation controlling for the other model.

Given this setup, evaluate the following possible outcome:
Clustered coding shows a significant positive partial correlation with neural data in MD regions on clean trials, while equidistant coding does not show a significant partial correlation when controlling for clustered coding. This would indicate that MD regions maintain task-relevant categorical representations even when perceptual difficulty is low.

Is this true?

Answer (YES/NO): NO